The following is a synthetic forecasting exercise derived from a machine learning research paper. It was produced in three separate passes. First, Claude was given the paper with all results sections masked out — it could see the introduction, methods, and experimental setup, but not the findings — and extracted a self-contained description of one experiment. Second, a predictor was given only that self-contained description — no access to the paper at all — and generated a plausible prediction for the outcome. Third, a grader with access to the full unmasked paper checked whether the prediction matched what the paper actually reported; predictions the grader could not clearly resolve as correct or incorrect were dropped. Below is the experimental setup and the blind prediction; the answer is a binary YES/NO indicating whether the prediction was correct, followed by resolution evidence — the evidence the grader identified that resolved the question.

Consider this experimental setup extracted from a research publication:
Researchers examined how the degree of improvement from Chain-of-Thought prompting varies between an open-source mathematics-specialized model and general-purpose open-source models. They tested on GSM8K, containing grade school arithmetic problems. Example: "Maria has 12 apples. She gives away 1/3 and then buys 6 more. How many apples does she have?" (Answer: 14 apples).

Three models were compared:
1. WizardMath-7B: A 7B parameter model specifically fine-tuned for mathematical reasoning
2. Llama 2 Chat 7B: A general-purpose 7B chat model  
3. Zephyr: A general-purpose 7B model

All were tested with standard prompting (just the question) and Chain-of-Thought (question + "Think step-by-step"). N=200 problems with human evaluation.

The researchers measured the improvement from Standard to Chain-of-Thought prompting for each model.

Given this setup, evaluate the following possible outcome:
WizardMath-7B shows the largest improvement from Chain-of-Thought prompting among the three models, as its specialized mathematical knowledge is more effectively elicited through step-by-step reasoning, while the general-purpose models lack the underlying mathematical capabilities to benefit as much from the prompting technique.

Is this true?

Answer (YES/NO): YES